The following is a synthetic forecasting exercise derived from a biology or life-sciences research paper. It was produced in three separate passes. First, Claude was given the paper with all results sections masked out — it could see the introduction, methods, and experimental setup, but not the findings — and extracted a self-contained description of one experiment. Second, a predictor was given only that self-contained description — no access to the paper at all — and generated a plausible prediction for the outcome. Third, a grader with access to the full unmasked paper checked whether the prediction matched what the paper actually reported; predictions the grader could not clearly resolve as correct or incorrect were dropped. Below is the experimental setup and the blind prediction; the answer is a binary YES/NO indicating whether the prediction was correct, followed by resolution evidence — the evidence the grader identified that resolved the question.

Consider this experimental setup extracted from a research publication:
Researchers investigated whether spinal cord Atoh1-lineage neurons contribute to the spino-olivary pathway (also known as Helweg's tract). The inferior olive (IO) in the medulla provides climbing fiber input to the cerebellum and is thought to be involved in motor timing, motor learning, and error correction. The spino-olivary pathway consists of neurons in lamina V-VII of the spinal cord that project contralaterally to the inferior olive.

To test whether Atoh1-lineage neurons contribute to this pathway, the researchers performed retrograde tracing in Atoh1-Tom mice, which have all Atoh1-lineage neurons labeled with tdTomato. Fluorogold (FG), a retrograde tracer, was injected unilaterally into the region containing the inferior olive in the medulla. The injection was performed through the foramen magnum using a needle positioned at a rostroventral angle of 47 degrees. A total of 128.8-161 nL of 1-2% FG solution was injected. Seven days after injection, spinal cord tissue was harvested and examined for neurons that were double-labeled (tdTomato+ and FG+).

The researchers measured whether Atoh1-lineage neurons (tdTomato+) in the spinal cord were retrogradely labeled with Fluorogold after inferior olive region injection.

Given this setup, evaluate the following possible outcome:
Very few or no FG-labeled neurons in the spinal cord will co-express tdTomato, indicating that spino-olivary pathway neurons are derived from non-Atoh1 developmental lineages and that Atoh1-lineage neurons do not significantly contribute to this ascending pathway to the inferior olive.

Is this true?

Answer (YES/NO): NO